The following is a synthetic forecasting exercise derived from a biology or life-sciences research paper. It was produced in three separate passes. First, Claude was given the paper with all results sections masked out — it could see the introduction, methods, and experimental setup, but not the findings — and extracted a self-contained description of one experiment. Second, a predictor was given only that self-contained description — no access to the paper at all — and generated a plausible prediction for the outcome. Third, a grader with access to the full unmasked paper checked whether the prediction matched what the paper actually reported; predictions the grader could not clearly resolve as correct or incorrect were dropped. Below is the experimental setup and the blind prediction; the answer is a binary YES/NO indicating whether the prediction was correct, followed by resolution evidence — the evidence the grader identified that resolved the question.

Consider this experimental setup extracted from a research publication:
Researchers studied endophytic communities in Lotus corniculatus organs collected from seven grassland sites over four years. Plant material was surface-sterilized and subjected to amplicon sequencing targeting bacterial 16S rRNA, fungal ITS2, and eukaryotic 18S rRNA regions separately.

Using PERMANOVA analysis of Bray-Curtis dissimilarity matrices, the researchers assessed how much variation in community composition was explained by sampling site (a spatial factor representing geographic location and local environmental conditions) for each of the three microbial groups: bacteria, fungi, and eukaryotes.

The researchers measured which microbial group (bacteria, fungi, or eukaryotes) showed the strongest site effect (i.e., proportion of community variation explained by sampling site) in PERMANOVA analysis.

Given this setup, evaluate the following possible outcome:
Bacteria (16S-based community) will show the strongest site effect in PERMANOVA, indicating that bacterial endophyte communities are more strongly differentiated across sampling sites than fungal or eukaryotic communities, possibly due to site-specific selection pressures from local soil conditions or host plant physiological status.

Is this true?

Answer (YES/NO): NO